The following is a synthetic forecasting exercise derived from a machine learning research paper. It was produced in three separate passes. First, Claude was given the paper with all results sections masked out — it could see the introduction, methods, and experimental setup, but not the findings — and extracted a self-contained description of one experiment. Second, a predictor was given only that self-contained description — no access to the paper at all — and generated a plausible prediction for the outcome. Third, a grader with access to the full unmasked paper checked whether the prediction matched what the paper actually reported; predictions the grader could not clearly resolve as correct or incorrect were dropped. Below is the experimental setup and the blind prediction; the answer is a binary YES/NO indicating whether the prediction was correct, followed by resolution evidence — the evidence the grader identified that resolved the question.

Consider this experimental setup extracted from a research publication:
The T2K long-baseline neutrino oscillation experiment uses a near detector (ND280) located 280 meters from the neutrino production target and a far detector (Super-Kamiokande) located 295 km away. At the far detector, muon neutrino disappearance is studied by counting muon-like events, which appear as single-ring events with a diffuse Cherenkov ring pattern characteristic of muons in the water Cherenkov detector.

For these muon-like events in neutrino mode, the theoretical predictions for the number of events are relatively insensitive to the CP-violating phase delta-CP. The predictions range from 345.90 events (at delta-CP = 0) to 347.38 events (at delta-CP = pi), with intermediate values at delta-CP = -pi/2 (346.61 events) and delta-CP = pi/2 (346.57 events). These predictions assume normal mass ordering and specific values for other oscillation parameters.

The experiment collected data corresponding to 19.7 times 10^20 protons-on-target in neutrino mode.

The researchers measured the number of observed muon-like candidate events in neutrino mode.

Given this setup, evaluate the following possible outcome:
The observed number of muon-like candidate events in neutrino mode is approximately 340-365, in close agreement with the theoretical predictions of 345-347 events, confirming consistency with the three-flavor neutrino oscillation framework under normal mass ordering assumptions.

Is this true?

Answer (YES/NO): NO